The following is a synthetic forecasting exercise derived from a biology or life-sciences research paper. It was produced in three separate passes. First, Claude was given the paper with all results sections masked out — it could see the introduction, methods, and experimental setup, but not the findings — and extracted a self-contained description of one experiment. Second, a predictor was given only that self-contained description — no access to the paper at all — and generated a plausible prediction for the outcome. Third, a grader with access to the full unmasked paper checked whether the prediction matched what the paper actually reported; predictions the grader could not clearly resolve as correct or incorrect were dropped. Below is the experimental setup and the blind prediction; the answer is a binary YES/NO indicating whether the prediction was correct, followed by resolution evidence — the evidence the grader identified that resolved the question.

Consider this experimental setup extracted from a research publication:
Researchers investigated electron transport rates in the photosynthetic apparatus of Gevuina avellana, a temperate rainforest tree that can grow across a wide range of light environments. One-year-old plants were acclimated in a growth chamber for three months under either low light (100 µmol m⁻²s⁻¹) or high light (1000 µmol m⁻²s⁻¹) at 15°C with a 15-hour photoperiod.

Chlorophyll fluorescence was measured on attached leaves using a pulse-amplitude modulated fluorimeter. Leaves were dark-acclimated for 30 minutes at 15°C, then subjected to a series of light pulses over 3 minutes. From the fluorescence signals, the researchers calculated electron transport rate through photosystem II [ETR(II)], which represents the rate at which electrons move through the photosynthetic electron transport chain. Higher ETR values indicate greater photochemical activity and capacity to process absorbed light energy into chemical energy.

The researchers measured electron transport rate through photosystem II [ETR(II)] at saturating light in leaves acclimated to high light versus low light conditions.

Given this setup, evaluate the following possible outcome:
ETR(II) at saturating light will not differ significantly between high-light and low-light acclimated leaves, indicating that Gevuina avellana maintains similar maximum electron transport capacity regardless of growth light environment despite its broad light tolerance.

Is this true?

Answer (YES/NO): NO